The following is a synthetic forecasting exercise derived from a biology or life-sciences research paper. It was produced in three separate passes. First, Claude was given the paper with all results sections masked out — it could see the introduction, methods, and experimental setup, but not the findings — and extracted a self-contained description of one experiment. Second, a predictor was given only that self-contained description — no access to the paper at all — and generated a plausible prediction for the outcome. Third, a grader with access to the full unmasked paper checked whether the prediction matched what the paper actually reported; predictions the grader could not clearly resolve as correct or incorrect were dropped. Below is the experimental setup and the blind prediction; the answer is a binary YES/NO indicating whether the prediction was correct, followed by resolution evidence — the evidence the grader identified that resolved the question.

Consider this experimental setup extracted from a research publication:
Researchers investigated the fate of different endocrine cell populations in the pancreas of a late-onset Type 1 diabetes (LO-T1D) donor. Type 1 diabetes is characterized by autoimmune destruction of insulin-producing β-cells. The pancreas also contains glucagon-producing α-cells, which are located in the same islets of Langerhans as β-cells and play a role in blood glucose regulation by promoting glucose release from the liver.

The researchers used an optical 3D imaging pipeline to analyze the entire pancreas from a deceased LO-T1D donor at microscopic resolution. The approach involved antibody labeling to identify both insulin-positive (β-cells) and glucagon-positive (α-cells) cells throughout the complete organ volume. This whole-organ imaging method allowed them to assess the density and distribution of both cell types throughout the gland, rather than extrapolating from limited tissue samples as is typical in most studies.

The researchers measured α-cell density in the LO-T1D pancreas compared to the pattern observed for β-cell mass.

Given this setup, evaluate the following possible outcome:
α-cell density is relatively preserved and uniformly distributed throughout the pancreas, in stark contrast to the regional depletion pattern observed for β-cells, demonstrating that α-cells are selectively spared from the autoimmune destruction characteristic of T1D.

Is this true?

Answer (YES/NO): YES